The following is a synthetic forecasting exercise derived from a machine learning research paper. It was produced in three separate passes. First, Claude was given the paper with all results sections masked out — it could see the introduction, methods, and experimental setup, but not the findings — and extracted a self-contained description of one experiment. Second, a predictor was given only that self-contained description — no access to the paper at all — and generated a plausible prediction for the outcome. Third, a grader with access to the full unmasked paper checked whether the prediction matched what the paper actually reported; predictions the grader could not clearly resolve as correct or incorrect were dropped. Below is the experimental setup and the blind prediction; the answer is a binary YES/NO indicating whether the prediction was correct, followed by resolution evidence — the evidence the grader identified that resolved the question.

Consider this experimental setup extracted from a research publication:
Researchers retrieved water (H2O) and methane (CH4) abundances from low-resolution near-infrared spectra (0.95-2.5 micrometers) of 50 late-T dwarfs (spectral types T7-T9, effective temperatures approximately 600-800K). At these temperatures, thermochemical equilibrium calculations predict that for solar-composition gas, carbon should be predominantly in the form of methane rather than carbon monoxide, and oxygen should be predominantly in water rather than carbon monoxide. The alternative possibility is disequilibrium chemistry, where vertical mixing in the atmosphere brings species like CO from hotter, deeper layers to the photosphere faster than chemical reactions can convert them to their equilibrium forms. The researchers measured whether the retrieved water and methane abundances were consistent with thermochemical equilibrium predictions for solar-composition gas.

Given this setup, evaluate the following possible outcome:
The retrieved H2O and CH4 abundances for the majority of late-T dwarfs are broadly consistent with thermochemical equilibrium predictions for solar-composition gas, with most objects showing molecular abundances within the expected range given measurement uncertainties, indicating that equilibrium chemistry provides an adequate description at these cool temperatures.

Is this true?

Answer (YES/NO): YES